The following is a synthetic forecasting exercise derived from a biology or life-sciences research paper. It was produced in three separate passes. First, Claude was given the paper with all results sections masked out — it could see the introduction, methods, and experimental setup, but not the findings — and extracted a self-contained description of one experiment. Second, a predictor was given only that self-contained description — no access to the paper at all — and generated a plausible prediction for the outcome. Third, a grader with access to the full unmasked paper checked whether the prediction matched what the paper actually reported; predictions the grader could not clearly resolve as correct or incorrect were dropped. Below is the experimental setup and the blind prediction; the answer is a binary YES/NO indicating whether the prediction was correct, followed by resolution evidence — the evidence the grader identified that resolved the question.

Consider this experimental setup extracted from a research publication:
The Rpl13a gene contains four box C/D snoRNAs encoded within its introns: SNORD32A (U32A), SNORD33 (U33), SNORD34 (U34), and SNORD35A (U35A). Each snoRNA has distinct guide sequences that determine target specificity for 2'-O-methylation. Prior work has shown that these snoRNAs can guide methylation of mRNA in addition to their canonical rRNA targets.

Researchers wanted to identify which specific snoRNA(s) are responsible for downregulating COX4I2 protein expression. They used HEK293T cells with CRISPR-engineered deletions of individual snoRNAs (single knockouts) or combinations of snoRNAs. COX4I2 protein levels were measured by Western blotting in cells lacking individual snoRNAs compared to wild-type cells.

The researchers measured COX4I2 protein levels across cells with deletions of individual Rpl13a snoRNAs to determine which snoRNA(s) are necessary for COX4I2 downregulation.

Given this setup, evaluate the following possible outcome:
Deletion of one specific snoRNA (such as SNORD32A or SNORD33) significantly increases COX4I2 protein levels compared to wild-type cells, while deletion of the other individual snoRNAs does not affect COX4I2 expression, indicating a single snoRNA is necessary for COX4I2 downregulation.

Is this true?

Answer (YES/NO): NO